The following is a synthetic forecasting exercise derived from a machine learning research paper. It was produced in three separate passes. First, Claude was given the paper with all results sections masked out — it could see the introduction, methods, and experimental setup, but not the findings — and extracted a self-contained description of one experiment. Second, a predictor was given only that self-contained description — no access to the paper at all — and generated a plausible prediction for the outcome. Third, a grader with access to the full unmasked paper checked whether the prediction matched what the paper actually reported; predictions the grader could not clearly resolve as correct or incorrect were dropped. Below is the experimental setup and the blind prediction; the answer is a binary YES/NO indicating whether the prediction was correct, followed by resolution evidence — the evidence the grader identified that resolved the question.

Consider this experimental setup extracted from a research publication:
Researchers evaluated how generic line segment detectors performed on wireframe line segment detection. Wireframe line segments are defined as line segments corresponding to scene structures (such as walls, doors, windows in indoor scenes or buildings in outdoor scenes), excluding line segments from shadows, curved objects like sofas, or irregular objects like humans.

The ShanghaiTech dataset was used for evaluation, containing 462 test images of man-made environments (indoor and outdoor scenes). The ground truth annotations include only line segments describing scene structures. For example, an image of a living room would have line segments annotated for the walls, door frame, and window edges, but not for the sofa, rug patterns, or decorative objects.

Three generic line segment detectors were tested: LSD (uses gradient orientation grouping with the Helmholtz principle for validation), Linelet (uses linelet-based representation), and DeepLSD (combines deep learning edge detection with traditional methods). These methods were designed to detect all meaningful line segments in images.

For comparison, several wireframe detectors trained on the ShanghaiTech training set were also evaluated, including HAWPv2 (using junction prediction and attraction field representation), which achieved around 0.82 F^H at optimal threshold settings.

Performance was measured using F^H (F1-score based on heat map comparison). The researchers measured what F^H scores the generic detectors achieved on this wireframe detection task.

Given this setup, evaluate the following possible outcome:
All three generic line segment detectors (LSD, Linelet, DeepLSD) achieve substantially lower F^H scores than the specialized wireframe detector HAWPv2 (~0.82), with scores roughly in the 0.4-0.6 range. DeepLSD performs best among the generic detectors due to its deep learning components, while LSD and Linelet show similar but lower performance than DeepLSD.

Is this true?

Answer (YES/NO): NO